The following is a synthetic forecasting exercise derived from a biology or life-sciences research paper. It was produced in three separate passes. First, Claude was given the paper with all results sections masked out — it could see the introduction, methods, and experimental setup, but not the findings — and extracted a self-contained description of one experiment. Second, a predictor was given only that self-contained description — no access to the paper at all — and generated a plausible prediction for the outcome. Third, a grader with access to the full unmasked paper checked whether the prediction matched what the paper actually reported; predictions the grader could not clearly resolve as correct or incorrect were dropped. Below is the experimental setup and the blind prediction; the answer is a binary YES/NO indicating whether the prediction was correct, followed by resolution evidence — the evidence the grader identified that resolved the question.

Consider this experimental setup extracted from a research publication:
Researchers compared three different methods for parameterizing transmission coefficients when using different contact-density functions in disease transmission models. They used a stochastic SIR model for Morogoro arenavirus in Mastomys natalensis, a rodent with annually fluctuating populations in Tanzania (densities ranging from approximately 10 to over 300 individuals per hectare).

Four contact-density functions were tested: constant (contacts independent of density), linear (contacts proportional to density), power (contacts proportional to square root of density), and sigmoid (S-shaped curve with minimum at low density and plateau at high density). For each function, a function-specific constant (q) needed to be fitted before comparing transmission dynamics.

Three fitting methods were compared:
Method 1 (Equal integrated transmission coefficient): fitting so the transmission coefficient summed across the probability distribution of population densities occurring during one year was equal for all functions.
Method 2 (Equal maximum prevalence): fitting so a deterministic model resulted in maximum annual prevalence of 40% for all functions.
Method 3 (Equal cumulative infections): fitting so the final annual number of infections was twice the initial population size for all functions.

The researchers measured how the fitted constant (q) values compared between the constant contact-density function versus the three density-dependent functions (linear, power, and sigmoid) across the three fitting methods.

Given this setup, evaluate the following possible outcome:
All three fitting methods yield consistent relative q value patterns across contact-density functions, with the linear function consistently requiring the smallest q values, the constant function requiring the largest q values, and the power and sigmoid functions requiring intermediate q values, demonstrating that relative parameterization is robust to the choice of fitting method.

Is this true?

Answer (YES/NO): NO